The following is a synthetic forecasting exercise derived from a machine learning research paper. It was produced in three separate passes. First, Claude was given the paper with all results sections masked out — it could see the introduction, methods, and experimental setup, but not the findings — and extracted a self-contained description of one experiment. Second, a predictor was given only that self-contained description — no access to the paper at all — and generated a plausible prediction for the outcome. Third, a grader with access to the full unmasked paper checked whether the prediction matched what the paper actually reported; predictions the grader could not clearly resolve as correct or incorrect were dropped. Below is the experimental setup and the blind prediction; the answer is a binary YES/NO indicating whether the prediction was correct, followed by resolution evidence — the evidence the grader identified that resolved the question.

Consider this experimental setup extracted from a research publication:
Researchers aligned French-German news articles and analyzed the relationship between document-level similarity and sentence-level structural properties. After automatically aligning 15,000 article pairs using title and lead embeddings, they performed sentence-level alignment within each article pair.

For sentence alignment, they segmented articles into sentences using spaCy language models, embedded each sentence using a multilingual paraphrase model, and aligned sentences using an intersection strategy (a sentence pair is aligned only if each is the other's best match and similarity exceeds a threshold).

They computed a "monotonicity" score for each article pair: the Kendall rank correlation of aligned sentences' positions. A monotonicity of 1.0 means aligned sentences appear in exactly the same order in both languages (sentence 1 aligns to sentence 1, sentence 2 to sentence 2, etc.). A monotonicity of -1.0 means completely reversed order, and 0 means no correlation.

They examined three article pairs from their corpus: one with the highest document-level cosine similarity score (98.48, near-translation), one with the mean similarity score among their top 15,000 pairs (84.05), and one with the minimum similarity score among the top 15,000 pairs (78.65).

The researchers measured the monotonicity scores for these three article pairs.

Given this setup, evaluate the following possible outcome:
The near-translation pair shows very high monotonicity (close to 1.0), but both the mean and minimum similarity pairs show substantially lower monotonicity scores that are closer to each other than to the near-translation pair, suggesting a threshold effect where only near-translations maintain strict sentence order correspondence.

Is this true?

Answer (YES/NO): YES